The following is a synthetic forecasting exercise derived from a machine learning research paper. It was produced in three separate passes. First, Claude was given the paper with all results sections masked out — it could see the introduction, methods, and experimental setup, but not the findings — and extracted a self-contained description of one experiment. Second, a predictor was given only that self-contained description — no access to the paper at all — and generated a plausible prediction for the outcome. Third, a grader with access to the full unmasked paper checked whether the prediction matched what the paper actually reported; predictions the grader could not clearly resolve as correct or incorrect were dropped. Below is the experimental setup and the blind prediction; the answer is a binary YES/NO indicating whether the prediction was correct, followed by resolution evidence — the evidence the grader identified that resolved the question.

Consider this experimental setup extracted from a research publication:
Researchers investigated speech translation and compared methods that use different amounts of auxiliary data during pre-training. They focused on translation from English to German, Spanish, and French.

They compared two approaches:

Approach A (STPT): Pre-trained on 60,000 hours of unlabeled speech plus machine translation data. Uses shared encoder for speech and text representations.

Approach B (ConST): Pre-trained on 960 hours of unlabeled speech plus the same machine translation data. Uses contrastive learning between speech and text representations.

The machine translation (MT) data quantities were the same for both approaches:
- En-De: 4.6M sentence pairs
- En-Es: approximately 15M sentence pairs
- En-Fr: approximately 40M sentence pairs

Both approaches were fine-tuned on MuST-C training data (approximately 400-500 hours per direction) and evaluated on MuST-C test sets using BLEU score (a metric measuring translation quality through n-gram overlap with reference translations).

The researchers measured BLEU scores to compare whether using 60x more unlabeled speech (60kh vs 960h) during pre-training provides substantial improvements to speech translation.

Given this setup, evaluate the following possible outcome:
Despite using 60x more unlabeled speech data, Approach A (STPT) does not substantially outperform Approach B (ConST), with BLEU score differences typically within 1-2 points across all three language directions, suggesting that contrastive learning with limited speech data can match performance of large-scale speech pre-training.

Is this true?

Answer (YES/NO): YES